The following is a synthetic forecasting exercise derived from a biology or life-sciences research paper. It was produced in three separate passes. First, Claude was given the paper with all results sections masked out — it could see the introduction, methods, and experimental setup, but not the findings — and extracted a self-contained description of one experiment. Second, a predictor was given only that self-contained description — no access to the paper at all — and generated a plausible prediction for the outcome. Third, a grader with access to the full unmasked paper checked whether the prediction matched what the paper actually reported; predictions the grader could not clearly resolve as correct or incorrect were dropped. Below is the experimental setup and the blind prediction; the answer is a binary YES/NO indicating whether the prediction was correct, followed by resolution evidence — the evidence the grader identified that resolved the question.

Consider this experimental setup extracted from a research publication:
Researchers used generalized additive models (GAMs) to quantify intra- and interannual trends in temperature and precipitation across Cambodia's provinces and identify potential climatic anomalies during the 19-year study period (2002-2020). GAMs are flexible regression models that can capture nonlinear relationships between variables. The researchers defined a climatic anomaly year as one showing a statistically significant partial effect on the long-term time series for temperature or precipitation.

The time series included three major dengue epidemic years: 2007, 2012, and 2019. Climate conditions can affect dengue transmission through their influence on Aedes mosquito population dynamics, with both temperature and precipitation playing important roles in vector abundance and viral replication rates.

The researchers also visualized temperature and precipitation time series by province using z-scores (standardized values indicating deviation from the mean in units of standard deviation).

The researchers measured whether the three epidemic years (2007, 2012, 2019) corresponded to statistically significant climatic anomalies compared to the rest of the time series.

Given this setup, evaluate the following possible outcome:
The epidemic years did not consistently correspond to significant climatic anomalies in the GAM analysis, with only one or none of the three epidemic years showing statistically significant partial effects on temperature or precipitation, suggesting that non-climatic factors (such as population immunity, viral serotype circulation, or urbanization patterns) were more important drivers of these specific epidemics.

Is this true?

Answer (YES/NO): NO